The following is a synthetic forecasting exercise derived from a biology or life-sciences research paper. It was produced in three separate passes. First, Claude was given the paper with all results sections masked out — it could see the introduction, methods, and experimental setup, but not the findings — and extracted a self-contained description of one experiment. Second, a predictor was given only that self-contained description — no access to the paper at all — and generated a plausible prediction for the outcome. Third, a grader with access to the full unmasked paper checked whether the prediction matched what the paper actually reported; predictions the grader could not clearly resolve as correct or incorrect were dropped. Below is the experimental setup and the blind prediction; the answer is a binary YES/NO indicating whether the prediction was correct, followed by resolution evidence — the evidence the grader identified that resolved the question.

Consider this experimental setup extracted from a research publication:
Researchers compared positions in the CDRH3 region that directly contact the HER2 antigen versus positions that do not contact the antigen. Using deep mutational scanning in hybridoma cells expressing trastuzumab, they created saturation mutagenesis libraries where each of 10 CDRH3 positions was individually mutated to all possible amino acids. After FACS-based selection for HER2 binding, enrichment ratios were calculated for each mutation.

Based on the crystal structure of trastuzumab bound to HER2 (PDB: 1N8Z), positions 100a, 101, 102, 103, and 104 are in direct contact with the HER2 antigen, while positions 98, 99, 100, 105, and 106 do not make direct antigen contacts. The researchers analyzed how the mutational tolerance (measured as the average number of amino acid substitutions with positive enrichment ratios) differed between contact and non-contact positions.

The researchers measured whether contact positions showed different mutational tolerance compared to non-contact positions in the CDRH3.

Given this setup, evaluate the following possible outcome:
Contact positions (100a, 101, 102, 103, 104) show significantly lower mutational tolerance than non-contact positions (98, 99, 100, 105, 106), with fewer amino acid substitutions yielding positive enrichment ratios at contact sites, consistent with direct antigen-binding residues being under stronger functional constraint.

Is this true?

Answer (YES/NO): NO